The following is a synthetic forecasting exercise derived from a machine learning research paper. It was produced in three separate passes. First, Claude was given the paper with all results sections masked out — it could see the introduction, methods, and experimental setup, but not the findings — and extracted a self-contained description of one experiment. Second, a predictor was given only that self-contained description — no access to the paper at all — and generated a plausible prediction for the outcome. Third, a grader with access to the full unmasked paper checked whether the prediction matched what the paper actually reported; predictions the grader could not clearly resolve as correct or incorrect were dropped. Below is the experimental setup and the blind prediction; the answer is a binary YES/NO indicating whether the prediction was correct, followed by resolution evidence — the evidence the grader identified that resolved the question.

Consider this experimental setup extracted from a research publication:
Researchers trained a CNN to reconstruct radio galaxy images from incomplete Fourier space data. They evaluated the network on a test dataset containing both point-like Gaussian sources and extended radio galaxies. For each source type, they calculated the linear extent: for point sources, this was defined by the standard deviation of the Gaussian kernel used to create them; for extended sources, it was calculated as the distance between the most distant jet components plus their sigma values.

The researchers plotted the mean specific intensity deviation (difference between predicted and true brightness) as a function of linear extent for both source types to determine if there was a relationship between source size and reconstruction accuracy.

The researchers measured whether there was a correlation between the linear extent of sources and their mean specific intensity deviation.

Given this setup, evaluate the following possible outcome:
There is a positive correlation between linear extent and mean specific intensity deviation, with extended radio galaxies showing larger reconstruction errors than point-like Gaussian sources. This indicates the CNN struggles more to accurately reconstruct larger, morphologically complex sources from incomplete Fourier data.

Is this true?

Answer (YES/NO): NO